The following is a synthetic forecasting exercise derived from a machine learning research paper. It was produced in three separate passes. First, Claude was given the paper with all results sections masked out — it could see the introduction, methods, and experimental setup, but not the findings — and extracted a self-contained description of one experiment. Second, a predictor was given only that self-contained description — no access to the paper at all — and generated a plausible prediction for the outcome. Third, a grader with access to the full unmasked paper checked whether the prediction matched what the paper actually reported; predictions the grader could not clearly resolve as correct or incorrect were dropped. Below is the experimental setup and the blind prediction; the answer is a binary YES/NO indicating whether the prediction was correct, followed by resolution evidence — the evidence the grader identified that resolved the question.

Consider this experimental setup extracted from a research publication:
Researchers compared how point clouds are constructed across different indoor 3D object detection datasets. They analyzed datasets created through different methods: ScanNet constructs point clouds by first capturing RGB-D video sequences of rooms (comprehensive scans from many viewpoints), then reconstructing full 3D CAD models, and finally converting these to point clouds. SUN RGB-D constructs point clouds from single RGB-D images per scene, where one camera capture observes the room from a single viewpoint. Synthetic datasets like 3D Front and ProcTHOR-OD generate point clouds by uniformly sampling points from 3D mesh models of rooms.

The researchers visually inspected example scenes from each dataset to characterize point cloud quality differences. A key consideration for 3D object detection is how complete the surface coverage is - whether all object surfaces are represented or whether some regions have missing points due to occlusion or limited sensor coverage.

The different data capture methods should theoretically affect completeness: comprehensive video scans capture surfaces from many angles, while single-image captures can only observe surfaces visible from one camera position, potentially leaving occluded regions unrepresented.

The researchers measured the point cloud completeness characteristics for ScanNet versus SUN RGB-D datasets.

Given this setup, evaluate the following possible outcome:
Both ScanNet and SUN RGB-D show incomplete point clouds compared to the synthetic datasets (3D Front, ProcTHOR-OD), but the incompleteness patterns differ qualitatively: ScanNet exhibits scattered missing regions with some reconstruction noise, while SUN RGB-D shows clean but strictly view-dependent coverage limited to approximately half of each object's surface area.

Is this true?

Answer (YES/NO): NO